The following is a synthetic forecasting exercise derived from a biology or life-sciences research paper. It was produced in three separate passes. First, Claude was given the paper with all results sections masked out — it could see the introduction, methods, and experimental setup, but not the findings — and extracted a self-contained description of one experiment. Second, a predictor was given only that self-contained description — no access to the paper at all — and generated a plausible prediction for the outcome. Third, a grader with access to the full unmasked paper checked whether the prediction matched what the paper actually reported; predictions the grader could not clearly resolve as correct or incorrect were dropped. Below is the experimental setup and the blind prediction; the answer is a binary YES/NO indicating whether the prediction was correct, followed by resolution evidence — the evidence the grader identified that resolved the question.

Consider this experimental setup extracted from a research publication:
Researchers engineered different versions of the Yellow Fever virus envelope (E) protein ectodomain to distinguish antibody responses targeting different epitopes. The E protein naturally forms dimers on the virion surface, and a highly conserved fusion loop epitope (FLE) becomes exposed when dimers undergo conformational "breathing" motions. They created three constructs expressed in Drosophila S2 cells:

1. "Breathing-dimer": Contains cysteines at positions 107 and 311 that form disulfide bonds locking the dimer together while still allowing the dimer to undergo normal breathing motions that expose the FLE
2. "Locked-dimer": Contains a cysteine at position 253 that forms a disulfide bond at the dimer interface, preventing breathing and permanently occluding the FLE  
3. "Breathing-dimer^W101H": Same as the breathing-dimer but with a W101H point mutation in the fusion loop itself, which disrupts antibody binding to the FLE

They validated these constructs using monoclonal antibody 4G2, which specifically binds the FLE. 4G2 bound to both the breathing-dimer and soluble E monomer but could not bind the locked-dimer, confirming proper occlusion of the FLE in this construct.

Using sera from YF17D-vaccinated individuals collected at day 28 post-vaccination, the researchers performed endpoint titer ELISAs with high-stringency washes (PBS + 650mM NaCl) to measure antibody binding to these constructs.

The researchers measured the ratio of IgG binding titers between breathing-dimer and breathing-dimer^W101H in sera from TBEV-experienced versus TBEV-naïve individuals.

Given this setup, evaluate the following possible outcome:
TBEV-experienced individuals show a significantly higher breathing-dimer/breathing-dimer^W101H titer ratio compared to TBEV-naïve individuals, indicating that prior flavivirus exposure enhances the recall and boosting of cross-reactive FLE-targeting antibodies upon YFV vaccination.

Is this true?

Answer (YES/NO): YES